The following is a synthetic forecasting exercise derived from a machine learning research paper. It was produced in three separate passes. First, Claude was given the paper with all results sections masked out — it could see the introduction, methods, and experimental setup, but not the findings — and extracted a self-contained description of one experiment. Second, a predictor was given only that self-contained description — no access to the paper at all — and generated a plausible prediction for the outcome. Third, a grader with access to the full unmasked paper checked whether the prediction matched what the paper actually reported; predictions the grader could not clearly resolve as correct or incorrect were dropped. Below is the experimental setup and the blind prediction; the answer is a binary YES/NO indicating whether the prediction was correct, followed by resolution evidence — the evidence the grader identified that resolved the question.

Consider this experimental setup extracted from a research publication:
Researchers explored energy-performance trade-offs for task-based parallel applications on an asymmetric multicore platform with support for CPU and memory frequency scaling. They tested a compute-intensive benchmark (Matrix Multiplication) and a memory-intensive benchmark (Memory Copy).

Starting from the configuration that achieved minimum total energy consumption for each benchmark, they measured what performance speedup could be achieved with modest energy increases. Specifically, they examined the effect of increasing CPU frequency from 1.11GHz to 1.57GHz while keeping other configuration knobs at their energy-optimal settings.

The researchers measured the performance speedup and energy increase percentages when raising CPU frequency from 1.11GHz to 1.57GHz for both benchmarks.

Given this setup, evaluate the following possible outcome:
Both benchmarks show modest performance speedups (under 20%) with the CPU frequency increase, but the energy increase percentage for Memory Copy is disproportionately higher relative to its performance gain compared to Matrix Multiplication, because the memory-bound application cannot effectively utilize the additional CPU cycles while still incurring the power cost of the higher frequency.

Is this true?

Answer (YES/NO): NO